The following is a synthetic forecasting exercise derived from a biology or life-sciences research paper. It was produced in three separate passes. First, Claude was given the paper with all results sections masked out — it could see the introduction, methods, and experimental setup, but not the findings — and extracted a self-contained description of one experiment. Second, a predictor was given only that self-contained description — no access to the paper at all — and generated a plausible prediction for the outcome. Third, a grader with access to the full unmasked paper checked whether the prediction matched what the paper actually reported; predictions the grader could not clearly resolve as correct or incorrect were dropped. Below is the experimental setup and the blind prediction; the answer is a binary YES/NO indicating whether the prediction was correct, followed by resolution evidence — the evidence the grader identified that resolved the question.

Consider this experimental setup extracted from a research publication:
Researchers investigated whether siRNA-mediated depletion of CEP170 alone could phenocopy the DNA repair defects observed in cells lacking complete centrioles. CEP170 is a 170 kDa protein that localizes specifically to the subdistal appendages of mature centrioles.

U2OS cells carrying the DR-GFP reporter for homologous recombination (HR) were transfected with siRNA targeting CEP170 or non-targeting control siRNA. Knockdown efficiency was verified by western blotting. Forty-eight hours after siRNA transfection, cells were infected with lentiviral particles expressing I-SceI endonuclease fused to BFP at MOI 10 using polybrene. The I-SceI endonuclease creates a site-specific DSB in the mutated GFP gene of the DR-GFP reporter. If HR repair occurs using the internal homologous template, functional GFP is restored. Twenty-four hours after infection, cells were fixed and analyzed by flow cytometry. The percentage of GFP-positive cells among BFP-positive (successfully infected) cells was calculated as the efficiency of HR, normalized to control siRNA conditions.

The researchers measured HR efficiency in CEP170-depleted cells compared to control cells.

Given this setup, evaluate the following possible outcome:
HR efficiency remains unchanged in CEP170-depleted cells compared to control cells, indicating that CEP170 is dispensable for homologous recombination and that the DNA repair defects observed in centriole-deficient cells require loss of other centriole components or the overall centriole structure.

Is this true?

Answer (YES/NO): NO